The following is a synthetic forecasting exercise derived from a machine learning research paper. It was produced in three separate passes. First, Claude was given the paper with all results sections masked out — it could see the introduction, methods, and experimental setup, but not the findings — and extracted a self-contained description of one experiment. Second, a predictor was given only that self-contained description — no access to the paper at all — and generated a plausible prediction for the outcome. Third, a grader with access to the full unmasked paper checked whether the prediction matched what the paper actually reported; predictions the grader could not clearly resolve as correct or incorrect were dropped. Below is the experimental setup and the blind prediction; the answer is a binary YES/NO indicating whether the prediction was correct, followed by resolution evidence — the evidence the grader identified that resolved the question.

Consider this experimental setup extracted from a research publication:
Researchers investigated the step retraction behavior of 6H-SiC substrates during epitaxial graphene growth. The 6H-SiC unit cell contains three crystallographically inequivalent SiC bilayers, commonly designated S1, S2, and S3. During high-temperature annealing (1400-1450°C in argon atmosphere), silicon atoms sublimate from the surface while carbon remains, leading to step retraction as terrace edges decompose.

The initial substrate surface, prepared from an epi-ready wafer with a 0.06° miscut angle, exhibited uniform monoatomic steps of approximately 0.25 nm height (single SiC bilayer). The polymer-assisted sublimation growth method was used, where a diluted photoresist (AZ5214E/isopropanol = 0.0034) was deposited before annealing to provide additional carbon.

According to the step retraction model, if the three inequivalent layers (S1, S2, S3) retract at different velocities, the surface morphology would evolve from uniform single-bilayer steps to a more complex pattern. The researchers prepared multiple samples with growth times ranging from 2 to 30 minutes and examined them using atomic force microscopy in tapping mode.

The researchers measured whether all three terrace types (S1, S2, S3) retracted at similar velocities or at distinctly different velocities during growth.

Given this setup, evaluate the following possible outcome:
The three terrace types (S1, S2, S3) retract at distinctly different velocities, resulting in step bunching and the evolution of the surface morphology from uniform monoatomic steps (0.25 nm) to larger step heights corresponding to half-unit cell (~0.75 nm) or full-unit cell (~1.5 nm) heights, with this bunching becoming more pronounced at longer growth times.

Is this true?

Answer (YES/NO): NO